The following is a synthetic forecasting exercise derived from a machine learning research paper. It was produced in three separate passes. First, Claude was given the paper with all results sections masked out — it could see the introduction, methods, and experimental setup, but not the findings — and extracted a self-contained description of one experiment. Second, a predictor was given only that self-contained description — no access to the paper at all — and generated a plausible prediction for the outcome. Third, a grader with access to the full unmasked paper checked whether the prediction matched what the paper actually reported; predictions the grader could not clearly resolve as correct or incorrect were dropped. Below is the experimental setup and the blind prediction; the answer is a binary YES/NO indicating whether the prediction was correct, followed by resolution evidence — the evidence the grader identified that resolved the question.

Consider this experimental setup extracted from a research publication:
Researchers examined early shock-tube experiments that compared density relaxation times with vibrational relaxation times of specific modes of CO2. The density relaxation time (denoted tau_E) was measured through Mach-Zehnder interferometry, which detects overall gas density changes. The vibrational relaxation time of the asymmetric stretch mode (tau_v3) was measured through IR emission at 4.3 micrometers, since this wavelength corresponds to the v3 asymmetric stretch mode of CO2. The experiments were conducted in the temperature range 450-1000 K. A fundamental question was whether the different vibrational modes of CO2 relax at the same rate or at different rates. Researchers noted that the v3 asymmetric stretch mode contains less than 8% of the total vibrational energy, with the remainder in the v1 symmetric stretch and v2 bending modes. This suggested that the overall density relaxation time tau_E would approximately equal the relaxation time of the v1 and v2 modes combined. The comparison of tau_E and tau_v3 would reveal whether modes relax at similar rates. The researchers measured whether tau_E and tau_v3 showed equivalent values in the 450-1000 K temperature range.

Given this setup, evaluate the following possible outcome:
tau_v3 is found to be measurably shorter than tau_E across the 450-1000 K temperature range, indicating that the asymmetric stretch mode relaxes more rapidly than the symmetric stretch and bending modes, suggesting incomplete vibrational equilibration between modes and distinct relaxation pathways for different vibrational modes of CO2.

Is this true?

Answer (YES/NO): NO